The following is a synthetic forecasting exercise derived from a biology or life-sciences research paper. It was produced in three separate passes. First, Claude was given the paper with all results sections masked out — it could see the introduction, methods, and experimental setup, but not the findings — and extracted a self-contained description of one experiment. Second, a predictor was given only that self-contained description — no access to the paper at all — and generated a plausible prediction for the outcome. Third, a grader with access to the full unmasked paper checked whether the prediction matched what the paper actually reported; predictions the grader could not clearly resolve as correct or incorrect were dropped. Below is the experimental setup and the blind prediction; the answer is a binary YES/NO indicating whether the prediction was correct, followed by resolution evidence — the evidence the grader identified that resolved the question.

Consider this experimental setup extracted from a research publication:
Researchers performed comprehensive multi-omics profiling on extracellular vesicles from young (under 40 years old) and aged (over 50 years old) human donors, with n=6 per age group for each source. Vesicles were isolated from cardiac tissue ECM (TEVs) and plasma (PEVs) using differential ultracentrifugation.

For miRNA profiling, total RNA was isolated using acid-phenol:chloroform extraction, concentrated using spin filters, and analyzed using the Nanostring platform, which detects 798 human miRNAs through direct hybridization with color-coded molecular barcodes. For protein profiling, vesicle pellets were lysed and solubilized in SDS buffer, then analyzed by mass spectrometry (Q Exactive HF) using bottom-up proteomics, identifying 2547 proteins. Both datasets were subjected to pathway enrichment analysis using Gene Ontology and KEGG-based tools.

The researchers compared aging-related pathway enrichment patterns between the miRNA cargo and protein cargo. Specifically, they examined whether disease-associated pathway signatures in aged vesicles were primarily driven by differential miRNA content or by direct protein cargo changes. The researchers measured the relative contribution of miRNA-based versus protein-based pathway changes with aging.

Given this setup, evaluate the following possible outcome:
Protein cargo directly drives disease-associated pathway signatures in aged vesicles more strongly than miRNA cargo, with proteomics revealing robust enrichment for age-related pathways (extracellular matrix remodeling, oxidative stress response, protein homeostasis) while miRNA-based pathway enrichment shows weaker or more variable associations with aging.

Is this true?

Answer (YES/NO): NO